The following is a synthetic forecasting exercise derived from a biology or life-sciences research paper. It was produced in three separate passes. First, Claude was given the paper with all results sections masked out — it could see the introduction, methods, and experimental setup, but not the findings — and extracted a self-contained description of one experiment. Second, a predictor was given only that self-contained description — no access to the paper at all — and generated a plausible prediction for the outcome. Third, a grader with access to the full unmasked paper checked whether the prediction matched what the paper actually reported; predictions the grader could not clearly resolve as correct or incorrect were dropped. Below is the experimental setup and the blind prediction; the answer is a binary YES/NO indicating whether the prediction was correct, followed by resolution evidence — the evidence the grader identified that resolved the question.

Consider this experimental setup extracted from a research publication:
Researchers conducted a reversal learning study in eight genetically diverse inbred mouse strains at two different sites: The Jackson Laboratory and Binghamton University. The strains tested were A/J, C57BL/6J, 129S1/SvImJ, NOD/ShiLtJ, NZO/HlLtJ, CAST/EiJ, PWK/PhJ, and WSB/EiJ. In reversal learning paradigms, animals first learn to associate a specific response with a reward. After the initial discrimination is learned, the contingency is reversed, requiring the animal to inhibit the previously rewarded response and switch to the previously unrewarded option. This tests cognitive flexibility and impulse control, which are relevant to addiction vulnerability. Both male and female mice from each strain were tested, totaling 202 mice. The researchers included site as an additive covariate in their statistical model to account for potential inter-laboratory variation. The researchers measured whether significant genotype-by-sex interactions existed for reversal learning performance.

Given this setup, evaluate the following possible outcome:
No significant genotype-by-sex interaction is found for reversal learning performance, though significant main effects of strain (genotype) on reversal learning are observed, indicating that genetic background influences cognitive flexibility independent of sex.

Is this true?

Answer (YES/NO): YES